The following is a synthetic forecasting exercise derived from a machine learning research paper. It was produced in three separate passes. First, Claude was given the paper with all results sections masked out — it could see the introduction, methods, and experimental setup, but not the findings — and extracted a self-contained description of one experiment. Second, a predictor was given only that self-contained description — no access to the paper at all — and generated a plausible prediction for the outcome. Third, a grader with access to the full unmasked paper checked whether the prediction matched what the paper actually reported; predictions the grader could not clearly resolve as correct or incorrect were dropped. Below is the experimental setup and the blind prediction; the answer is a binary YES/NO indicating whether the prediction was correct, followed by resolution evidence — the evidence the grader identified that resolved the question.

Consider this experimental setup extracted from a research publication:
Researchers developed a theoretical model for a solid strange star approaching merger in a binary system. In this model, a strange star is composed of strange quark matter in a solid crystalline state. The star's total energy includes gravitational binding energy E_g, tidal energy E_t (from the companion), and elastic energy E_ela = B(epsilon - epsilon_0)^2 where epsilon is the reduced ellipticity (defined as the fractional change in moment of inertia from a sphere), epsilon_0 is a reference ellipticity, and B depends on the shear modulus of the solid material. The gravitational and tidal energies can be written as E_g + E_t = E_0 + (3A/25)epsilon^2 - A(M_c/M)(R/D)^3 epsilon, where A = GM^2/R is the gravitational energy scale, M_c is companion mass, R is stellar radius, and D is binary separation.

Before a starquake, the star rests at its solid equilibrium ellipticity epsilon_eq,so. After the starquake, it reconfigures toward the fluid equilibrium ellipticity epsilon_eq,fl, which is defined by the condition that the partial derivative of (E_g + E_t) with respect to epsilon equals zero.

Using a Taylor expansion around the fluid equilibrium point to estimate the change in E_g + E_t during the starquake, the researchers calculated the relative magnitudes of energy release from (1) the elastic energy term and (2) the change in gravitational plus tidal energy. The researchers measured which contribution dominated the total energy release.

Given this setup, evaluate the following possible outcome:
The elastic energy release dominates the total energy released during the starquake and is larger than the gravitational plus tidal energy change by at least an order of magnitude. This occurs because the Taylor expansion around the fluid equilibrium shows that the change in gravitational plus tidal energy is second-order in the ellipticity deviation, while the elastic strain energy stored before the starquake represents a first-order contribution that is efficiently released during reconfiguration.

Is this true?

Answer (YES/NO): YES